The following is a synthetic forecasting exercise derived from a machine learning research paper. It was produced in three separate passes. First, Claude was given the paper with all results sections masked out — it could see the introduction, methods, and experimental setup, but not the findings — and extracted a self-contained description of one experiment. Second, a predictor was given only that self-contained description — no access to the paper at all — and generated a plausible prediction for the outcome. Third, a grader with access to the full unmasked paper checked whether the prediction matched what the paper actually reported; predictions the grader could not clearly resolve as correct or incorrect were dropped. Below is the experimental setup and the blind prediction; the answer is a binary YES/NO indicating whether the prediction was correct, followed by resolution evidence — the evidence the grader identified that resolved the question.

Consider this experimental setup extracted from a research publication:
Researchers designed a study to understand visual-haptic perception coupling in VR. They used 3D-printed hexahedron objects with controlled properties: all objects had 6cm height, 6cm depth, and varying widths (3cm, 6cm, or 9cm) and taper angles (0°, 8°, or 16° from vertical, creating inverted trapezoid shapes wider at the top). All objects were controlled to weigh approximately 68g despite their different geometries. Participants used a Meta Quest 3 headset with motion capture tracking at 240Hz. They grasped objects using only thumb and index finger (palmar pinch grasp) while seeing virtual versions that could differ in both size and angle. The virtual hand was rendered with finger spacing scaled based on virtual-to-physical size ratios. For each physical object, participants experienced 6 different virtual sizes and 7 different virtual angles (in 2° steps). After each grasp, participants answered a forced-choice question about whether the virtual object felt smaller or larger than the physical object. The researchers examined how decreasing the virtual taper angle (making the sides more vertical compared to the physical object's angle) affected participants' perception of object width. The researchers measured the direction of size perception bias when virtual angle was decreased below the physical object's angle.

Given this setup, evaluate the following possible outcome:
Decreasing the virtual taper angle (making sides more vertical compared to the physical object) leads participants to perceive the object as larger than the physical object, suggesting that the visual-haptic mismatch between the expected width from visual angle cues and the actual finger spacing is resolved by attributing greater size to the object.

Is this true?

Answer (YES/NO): YES